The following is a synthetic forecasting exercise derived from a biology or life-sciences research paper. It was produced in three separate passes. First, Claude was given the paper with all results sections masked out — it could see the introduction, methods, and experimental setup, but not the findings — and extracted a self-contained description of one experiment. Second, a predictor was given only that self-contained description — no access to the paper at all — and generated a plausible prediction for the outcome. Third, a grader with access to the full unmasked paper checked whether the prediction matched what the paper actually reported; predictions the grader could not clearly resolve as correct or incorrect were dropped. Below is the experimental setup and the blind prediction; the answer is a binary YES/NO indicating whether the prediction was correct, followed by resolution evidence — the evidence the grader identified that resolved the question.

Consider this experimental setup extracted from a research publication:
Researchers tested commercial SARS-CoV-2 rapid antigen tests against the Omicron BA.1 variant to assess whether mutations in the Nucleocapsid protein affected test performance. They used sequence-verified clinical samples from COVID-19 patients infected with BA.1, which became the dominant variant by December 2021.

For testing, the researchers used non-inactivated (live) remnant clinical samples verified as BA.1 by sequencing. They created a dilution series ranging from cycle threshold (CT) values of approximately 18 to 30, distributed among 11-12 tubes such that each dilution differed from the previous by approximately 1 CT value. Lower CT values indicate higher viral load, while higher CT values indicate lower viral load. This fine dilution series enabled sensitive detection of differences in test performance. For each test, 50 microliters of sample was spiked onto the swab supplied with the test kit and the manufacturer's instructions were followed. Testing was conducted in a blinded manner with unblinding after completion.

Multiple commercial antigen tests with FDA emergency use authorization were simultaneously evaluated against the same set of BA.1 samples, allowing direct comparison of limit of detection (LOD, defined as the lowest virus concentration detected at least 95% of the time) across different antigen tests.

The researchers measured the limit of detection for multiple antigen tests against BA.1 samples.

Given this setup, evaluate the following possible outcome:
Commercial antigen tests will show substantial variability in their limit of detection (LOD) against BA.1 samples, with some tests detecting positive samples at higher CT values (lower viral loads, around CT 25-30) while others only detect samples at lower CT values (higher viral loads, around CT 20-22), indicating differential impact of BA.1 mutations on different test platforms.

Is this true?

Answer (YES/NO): NO